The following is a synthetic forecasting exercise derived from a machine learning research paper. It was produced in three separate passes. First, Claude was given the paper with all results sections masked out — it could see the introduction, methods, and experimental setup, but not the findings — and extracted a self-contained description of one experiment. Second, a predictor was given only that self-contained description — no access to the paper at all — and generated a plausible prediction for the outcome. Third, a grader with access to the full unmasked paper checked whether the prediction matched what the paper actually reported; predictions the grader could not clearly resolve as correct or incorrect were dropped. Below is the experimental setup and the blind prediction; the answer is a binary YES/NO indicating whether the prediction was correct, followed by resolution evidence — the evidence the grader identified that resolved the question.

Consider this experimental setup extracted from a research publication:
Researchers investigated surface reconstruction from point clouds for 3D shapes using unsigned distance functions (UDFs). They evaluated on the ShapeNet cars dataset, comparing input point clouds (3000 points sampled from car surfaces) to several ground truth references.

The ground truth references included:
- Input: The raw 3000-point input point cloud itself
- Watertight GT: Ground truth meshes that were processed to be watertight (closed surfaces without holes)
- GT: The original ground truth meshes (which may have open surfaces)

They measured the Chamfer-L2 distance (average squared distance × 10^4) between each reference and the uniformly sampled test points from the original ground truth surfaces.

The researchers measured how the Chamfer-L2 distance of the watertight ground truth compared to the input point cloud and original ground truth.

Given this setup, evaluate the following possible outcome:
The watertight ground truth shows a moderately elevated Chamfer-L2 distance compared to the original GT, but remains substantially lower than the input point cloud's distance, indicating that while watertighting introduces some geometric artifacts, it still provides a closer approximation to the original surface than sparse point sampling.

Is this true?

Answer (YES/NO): NO